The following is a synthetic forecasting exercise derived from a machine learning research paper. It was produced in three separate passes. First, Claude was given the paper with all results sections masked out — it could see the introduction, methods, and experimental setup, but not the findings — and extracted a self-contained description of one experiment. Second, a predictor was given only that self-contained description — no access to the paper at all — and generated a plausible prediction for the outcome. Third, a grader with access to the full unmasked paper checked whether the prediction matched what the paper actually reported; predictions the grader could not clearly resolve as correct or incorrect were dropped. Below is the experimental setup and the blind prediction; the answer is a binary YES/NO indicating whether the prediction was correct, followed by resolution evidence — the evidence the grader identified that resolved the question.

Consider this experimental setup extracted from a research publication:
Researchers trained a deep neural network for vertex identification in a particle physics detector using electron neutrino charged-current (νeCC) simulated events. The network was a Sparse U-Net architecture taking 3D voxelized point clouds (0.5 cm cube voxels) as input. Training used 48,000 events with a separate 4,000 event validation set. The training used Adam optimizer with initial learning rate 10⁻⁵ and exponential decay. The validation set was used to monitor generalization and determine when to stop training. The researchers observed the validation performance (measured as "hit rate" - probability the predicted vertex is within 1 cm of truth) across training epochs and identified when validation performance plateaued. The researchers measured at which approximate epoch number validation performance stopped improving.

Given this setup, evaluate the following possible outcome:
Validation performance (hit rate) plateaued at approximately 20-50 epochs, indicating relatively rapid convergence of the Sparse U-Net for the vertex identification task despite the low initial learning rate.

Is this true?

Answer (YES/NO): YES